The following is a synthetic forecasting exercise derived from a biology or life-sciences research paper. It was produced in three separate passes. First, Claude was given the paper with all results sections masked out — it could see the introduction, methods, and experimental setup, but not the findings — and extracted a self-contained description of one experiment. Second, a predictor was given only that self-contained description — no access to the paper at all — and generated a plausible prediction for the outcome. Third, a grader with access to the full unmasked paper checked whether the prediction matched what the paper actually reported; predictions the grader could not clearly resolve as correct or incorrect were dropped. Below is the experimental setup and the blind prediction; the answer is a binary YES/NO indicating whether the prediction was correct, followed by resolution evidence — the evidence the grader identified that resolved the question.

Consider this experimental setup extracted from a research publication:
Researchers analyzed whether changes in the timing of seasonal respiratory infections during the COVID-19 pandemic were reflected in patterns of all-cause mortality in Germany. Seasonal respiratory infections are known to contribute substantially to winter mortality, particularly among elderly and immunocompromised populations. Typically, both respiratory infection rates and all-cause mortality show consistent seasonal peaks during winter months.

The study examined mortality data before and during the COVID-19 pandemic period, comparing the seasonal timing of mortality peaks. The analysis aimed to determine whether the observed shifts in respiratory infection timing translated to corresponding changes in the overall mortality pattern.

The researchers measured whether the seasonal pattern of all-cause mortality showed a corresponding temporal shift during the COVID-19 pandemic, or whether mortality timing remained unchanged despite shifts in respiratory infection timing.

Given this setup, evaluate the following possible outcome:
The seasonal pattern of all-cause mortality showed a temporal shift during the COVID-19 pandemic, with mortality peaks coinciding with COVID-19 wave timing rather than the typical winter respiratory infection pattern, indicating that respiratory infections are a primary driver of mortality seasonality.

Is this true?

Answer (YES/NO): YES